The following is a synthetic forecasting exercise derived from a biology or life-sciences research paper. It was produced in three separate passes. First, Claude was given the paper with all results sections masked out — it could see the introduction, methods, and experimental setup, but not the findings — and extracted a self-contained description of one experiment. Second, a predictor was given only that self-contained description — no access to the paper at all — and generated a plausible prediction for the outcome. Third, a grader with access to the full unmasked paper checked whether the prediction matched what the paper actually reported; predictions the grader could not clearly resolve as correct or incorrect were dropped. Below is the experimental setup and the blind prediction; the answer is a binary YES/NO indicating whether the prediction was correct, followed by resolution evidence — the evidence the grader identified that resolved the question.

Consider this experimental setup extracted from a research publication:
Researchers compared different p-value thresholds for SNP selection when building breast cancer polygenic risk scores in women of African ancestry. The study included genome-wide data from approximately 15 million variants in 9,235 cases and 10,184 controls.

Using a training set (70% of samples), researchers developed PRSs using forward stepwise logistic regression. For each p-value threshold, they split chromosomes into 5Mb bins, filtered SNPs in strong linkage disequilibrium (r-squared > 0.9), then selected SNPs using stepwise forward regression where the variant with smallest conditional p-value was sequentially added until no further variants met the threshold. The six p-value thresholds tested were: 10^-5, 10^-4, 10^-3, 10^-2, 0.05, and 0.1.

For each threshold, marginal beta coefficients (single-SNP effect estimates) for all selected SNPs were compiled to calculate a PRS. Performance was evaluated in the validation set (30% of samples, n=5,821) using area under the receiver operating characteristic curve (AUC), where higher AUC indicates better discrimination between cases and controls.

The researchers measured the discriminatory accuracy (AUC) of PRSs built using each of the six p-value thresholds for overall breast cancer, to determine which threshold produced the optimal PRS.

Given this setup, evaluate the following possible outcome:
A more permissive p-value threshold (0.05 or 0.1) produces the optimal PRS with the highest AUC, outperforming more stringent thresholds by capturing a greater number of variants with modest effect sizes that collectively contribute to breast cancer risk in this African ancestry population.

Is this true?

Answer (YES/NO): YES